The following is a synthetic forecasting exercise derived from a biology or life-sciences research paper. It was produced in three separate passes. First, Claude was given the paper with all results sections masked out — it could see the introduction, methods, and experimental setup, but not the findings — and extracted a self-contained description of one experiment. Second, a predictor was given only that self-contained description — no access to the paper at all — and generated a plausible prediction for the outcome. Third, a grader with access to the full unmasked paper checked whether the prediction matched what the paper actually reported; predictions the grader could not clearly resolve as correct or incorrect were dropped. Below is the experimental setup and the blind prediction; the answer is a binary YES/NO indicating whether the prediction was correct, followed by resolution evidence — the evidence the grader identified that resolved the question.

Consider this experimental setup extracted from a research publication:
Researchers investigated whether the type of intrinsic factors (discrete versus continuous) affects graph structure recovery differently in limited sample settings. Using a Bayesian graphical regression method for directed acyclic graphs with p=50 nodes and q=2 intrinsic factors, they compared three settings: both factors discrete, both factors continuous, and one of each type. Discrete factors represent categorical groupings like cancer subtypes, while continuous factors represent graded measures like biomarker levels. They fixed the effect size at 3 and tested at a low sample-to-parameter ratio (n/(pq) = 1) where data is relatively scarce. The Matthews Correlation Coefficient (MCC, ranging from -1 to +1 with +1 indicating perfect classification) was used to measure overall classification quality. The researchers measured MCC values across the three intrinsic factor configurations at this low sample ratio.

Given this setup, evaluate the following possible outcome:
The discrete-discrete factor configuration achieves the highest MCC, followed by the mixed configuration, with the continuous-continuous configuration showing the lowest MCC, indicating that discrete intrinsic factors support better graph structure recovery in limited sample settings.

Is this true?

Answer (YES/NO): YES